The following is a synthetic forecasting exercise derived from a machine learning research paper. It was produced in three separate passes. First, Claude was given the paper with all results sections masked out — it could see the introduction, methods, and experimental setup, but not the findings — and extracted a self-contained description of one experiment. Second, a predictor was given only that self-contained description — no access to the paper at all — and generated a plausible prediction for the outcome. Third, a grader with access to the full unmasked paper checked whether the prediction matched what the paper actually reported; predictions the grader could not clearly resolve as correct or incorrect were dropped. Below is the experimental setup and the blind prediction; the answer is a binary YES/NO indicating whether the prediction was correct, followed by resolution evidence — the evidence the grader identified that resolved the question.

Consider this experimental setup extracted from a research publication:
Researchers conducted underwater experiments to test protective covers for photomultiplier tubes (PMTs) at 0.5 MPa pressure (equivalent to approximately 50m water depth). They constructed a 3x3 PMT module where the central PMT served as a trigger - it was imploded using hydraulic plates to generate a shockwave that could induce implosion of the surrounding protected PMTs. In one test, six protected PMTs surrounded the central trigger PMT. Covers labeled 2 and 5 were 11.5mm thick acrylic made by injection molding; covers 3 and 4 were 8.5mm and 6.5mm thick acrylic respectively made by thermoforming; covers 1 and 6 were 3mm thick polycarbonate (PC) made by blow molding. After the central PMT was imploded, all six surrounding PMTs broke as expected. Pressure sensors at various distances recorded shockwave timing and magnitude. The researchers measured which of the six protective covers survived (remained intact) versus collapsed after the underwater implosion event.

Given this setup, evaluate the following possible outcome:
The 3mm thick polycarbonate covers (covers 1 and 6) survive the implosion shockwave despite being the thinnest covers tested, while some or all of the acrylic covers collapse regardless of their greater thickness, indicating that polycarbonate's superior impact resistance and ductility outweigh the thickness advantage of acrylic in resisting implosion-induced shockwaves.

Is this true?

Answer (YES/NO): NO